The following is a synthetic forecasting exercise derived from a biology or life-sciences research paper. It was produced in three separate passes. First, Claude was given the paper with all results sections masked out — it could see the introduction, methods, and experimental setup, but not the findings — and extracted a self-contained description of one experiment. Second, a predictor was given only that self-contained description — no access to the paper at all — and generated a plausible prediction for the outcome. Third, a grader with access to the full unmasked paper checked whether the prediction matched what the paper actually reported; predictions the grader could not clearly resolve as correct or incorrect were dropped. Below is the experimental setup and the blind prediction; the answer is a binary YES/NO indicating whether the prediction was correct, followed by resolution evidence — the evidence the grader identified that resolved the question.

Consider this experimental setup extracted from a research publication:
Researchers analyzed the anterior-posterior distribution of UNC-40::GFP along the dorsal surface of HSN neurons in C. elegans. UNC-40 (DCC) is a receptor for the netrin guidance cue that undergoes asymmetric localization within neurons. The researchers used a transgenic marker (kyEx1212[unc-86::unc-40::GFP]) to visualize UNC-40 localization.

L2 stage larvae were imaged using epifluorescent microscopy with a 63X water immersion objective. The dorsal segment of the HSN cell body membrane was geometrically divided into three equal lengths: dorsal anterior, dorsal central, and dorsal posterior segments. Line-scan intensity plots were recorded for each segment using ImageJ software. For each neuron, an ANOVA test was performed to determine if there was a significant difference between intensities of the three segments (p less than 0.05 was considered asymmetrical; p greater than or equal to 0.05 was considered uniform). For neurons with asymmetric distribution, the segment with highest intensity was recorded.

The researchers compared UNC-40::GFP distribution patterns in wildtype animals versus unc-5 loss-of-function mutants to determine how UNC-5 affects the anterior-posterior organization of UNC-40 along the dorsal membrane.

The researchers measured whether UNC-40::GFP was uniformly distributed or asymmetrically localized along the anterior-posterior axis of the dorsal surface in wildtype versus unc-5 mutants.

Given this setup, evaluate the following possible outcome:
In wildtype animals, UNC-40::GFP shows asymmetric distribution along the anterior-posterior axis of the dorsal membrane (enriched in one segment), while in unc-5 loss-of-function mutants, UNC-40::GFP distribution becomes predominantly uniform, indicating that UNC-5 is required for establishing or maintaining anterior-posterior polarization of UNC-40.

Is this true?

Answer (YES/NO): NO